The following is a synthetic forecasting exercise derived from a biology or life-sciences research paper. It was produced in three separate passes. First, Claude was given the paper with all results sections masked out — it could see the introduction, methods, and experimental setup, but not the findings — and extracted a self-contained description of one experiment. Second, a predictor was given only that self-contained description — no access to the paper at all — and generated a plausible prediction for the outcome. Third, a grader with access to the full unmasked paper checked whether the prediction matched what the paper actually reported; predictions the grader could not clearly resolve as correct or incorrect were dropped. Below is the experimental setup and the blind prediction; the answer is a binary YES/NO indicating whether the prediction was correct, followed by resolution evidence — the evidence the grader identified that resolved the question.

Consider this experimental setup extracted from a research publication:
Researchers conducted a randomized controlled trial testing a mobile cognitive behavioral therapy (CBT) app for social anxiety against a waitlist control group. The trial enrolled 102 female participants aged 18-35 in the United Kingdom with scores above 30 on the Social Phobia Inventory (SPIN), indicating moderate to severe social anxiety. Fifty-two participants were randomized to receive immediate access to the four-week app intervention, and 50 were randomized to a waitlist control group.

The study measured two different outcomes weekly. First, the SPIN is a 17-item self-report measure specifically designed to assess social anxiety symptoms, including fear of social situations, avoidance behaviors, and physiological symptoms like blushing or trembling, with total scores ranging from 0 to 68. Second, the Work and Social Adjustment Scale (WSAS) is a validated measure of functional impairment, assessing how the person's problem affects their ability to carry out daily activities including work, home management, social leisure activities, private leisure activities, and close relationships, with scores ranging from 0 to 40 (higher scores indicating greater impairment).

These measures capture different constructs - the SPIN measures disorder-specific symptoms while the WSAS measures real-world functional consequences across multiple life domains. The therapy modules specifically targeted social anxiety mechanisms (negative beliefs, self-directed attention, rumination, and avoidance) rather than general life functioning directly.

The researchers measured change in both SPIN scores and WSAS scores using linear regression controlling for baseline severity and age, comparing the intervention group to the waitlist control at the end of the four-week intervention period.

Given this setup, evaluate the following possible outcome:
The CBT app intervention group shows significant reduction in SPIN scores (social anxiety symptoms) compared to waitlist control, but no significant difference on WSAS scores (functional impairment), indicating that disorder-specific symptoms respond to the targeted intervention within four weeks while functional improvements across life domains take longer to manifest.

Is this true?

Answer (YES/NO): NO